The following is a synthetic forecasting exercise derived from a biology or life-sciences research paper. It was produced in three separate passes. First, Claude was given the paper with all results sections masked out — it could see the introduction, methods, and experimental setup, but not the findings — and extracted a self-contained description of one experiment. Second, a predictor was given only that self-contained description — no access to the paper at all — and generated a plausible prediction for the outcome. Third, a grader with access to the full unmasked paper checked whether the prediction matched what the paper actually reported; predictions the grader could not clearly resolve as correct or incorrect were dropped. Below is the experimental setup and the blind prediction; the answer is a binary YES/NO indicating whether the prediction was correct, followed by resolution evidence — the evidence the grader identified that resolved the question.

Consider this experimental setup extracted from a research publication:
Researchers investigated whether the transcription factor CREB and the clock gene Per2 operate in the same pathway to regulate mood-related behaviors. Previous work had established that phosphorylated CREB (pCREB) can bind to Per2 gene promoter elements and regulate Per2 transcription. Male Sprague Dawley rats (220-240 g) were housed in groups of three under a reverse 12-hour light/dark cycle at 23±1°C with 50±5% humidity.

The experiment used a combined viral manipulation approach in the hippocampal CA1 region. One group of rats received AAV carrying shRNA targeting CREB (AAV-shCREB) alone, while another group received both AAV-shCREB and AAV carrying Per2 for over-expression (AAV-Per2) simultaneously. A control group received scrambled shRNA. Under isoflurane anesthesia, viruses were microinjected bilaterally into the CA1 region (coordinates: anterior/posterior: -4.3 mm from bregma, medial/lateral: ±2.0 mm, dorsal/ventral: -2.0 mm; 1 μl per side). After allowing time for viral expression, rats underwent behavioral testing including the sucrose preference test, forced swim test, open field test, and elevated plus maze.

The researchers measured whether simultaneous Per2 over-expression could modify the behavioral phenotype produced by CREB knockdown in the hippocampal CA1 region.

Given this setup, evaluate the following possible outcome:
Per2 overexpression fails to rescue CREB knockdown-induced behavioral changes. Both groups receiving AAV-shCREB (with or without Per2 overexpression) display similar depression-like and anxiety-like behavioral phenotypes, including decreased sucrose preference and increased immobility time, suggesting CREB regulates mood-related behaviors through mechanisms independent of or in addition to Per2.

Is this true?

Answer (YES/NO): NO